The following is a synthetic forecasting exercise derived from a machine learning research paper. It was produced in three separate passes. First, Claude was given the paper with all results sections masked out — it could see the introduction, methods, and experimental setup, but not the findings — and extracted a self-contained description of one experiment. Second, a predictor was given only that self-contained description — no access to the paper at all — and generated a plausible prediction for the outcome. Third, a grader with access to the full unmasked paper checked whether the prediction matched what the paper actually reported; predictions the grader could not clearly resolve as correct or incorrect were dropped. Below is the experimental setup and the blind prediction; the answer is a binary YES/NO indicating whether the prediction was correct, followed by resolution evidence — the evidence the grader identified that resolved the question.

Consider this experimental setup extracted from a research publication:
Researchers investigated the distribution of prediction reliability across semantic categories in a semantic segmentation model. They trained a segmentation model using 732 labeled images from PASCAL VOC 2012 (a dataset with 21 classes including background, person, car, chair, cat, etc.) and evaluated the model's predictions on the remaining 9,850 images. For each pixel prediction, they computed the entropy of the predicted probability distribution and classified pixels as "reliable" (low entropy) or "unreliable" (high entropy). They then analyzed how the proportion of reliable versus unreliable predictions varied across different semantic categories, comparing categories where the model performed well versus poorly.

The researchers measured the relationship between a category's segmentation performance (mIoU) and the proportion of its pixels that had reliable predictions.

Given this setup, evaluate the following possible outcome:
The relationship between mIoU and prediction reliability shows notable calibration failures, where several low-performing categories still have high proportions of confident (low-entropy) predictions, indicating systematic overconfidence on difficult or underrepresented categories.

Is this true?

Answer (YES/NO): NO